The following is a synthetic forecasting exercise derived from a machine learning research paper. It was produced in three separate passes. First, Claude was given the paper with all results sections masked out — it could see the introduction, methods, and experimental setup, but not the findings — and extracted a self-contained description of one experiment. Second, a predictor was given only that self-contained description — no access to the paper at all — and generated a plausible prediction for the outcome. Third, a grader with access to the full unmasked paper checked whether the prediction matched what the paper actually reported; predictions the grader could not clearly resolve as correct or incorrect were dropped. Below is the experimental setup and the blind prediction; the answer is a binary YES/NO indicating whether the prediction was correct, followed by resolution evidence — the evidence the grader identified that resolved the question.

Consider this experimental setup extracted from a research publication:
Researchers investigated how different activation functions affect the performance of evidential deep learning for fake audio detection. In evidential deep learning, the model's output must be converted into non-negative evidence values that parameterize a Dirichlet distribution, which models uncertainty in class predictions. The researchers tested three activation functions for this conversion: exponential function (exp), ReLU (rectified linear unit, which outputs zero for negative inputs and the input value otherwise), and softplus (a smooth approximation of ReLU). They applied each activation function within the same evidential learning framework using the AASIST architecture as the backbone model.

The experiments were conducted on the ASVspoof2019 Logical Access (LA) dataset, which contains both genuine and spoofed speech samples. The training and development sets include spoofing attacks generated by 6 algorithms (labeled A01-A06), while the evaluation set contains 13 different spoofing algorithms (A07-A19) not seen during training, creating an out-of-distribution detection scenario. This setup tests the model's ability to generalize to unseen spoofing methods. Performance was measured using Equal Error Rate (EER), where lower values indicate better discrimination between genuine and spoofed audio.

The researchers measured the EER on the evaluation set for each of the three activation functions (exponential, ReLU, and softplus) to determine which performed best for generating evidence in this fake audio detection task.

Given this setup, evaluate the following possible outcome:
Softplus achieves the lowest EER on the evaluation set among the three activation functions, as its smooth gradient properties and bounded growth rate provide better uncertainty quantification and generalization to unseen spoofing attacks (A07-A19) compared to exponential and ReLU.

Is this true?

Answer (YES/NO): NO